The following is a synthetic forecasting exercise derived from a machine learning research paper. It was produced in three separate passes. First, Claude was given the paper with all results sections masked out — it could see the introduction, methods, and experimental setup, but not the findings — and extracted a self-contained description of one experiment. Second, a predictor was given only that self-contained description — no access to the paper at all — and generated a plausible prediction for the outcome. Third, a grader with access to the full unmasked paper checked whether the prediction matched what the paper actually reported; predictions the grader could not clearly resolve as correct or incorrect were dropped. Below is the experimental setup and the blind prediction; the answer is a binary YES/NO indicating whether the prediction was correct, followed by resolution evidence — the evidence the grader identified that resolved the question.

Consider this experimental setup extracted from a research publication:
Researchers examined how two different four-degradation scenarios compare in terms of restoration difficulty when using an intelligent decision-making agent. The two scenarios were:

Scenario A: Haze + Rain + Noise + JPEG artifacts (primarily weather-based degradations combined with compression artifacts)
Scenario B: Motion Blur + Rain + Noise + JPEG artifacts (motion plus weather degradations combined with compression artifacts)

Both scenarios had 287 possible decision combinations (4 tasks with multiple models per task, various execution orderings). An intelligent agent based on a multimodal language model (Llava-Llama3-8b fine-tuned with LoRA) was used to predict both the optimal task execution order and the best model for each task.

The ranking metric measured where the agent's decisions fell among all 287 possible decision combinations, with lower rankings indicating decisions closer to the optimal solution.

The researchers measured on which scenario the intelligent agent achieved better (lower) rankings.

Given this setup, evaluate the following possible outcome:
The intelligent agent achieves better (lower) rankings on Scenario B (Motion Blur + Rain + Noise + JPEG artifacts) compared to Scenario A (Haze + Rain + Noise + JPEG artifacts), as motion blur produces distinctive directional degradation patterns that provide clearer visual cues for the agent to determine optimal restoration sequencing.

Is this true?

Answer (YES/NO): YES